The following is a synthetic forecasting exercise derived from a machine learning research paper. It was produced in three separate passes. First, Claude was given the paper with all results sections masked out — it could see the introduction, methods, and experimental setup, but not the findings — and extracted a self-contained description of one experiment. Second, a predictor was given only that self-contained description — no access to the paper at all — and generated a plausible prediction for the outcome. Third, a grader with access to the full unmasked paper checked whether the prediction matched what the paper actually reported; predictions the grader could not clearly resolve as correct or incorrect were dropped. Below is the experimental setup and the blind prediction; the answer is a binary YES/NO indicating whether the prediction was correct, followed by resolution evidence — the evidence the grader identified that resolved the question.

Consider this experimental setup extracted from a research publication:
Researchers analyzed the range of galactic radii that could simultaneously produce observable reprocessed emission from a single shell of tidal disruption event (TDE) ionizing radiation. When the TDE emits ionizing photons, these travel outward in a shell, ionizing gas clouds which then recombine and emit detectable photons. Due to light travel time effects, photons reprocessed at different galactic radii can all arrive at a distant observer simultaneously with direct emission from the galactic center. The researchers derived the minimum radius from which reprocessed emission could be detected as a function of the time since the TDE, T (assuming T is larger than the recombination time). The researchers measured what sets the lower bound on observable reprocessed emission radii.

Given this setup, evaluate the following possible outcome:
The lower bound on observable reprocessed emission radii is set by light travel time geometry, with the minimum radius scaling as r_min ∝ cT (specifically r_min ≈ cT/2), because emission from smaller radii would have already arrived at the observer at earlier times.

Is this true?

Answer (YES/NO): YES